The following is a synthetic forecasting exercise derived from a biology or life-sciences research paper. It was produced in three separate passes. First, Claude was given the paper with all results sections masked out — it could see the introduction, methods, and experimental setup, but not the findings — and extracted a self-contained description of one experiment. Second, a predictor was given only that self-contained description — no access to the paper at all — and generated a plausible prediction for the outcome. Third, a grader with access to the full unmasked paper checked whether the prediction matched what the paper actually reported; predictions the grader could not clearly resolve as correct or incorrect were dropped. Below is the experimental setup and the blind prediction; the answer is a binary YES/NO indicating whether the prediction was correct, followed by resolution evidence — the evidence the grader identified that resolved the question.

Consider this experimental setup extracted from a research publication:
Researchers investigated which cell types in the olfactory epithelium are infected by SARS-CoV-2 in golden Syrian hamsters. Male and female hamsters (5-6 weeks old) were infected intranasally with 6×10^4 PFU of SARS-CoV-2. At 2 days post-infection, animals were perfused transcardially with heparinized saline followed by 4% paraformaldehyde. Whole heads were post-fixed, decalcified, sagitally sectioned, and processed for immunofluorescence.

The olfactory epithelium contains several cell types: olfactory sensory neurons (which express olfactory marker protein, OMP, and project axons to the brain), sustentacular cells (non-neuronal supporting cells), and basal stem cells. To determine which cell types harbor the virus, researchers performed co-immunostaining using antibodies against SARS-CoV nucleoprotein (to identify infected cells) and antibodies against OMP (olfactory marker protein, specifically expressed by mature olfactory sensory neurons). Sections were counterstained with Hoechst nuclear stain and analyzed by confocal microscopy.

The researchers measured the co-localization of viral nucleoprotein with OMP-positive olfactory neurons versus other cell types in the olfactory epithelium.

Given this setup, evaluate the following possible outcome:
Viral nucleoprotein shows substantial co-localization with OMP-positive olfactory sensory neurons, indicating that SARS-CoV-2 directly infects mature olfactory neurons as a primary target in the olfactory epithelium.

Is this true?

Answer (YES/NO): YES